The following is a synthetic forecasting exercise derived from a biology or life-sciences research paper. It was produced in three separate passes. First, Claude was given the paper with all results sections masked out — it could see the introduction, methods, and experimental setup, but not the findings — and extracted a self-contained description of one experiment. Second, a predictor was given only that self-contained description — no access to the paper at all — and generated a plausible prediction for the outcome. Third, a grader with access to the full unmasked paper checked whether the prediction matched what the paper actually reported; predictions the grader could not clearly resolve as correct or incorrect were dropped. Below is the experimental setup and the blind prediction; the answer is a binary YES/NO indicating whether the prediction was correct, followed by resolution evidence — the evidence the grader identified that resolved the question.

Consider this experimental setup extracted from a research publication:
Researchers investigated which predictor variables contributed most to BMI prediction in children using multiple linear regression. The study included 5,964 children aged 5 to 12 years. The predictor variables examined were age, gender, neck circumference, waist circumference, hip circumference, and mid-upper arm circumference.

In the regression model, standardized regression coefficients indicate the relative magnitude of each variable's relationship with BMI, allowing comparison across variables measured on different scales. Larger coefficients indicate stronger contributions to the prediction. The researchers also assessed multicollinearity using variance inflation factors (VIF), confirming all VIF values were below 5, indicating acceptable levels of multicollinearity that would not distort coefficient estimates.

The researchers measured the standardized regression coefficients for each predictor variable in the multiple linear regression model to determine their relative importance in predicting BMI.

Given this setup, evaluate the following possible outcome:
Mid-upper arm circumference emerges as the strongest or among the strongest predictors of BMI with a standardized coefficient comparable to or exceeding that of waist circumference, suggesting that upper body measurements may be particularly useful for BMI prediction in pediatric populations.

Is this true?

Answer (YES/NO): YES